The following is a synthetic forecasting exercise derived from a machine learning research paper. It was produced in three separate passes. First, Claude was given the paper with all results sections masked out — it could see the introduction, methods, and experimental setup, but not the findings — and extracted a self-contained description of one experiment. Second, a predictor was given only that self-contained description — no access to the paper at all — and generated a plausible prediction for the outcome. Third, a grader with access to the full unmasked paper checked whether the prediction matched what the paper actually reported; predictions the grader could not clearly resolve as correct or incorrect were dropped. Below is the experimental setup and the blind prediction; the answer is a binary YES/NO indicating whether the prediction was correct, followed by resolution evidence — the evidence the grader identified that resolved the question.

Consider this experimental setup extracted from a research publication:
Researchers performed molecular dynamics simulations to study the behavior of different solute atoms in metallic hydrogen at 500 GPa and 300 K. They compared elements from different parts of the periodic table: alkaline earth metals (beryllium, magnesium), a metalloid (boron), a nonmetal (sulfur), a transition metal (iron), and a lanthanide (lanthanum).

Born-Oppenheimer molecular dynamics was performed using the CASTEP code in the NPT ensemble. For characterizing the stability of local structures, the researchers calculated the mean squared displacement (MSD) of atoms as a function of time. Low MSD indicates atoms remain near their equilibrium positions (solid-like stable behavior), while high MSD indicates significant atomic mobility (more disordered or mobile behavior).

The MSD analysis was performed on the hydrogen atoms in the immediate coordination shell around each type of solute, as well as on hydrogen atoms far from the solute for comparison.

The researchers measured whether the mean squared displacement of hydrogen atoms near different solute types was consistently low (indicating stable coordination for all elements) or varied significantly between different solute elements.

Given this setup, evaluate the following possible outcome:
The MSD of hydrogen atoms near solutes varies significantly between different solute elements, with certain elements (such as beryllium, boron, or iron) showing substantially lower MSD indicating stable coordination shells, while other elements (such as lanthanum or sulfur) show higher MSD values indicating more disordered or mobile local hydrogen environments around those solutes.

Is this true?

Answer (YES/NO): NO